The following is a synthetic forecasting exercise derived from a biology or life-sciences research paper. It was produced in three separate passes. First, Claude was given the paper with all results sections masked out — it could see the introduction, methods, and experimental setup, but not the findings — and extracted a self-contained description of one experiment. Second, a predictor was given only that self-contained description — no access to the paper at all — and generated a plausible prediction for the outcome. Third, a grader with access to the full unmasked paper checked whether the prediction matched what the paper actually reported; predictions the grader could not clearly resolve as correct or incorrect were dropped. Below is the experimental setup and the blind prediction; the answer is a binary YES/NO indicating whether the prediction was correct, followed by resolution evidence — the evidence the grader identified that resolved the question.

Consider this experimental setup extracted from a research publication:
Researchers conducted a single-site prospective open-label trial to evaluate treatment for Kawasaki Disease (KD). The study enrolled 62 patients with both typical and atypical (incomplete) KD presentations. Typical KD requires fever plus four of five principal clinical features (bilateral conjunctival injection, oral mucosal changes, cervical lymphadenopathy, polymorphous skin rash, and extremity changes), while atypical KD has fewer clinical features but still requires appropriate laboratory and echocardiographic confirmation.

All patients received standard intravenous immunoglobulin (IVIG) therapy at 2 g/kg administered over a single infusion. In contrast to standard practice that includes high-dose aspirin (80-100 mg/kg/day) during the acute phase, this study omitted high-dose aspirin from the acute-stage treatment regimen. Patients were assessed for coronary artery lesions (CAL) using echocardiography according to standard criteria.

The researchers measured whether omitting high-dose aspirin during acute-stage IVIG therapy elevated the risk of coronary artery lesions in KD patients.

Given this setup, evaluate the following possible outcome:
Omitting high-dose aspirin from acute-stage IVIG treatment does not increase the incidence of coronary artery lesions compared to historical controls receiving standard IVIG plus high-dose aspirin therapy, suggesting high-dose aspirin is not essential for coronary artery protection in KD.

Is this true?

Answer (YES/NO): YES